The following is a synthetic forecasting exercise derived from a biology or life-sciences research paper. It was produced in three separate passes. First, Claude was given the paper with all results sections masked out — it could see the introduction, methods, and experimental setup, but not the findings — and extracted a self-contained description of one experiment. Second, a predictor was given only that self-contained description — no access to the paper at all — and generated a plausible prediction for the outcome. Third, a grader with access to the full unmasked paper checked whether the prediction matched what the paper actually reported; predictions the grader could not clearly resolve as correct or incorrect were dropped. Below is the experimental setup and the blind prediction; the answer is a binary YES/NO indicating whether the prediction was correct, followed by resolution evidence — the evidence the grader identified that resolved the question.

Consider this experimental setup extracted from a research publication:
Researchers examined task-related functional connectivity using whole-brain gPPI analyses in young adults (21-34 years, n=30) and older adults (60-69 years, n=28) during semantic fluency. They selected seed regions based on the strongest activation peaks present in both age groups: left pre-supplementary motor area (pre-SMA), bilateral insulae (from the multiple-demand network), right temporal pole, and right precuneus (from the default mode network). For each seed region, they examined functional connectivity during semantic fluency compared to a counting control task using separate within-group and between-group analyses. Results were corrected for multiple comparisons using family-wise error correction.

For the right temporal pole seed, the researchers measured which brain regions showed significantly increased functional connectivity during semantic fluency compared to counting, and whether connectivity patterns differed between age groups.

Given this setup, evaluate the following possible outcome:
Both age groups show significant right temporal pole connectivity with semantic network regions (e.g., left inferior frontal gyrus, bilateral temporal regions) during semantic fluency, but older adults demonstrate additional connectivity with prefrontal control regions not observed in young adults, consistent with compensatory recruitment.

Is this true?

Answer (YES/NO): NO